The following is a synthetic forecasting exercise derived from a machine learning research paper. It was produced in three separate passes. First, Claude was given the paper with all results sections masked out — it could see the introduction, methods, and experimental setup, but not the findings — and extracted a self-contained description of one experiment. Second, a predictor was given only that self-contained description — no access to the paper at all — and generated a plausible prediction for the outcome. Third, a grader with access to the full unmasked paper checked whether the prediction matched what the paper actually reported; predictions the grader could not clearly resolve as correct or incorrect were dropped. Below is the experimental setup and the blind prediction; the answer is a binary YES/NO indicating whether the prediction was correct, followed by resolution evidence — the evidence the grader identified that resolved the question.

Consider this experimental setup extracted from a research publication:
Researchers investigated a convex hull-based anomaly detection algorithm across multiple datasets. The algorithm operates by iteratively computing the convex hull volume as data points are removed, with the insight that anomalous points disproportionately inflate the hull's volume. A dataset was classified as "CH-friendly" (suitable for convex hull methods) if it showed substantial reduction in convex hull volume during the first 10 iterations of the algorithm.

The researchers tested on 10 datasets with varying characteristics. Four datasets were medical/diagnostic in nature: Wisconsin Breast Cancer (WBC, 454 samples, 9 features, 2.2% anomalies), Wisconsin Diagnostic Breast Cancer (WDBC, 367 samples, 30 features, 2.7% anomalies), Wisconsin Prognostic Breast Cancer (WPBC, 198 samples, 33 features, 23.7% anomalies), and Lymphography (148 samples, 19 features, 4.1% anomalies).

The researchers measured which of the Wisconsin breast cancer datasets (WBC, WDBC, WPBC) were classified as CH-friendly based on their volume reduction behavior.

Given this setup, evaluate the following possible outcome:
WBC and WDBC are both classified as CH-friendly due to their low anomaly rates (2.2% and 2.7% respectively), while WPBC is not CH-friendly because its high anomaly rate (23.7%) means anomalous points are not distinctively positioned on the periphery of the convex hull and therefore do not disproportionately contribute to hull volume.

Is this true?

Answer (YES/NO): NO